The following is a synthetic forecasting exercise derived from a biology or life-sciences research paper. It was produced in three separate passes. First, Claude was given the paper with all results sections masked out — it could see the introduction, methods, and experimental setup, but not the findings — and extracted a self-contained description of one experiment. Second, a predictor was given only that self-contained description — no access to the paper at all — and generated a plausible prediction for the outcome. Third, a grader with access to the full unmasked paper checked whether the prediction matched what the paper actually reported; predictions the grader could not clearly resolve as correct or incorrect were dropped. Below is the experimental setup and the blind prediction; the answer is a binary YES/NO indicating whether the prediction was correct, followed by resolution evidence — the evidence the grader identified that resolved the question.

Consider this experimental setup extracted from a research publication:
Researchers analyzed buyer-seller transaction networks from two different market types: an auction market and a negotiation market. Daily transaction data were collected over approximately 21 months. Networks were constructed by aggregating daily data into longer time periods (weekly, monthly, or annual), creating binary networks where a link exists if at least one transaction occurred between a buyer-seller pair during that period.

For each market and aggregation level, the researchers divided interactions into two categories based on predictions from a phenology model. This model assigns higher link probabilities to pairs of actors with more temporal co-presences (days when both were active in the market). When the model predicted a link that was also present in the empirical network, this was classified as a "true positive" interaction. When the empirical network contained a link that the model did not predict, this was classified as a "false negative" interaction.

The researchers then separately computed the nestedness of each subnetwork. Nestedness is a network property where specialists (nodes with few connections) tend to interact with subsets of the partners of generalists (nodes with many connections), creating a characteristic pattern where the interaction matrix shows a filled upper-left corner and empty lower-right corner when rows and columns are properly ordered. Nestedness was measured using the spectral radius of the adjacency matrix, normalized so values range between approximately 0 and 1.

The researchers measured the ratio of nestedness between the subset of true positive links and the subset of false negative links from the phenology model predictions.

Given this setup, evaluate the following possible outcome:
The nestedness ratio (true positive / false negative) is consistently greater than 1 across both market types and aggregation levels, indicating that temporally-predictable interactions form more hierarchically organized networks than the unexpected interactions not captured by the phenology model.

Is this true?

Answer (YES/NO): NO